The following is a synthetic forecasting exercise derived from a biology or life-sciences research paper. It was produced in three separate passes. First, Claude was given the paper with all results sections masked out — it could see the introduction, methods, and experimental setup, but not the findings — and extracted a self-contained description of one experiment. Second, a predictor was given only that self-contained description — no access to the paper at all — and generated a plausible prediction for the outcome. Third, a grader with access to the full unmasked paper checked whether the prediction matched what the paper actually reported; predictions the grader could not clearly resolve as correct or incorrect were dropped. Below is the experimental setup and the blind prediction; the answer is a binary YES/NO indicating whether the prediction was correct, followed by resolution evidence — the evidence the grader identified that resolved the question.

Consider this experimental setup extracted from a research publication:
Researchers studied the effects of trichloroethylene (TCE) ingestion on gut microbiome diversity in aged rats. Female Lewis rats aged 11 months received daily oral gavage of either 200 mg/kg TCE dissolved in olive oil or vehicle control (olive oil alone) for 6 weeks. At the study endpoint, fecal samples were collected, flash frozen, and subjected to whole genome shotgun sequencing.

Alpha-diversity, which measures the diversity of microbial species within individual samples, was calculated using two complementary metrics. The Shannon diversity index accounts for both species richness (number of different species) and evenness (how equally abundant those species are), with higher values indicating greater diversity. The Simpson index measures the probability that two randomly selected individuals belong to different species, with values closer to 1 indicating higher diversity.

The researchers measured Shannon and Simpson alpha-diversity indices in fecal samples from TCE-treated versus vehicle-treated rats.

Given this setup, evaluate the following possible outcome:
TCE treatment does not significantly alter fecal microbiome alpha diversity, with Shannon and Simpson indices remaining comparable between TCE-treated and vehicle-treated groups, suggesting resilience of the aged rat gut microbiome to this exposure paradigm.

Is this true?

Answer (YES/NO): YES